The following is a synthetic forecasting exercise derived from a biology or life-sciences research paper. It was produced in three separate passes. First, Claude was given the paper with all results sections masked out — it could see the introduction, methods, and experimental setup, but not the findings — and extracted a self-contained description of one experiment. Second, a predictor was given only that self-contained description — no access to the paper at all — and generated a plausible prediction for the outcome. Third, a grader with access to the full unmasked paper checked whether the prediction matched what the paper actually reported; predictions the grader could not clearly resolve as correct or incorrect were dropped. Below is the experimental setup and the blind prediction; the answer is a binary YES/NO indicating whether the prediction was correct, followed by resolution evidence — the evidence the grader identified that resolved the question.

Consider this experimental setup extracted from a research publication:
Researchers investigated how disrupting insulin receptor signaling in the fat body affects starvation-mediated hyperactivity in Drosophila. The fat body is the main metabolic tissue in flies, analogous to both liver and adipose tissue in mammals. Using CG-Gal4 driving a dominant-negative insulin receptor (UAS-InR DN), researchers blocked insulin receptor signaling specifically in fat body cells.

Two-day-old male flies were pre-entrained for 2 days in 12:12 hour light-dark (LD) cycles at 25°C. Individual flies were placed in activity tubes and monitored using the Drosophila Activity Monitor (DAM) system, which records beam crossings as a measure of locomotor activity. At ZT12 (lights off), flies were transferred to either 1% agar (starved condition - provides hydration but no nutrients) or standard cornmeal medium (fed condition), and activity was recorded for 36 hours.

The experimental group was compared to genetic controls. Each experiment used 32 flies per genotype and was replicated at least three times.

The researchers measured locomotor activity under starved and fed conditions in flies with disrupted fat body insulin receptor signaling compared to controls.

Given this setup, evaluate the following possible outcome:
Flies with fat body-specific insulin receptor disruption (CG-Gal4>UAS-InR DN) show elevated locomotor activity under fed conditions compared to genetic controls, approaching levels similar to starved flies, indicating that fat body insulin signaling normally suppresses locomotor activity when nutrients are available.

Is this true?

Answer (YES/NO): NO